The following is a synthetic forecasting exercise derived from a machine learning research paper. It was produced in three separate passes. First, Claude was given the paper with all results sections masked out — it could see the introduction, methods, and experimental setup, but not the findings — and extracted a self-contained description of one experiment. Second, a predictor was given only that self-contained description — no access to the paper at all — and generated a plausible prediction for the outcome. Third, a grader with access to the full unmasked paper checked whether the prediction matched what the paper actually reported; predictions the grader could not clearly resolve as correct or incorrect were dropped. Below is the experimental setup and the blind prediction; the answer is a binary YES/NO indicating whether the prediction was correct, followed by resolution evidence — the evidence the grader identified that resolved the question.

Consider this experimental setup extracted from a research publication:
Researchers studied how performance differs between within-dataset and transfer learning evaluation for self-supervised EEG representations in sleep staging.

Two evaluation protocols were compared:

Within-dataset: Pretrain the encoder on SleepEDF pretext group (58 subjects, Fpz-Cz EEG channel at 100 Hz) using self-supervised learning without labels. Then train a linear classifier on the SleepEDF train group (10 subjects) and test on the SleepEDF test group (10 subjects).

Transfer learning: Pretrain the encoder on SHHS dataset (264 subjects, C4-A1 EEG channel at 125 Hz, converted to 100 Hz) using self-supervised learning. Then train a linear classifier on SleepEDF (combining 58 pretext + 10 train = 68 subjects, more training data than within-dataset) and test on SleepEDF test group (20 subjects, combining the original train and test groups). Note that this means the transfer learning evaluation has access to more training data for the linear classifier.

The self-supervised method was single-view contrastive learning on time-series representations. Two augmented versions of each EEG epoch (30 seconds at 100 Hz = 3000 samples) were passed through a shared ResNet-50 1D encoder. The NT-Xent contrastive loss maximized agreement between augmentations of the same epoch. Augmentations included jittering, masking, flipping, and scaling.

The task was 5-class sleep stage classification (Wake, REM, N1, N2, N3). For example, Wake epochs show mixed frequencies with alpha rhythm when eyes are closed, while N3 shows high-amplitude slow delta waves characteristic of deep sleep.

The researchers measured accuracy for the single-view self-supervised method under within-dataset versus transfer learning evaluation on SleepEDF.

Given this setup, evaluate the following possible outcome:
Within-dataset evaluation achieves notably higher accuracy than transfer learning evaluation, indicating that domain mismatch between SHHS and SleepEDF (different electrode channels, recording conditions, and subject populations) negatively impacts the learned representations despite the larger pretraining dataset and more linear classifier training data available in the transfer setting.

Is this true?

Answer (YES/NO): NO